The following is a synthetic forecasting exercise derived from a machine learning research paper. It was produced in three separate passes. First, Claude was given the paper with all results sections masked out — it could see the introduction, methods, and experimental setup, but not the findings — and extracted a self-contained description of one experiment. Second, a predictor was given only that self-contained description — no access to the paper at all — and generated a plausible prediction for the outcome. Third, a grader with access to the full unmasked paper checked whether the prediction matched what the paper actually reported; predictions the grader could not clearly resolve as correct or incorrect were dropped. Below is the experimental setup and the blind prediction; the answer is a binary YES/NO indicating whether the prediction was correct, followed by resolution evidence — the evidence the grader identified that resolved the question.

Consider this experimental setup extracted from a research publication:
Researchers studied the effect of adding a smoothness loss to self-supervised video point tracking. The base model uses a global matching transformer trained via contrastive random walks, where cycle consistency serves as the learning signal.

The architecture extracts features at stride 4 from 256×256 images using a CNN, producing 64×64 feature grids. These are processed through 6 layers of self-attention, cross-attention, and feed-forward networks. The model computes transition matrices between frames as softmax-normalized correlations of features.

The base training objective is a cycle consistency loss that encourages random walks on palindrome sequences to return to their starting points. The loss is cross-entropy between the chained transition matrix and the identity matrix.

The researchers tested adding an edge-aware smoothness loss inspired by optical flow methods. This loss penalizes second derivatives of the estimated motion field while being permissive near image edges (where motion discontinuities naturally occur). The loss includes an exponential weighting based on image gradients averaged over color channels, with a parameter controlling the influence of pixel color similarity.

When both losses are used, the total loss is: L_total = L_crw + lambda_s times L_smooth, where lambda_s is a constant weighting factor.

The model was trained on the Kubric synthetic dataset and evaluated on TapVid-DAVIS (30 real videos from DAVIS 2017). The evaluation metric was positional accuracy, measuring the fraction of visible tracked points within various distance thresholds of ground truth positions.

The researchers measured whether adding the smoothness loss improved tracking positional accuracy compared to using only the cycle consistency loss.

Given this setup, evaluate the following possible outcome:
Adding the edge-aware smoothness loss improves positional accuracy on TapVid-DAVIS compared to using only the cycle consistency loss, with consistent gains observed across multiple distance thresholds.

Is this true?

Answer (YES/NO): NO